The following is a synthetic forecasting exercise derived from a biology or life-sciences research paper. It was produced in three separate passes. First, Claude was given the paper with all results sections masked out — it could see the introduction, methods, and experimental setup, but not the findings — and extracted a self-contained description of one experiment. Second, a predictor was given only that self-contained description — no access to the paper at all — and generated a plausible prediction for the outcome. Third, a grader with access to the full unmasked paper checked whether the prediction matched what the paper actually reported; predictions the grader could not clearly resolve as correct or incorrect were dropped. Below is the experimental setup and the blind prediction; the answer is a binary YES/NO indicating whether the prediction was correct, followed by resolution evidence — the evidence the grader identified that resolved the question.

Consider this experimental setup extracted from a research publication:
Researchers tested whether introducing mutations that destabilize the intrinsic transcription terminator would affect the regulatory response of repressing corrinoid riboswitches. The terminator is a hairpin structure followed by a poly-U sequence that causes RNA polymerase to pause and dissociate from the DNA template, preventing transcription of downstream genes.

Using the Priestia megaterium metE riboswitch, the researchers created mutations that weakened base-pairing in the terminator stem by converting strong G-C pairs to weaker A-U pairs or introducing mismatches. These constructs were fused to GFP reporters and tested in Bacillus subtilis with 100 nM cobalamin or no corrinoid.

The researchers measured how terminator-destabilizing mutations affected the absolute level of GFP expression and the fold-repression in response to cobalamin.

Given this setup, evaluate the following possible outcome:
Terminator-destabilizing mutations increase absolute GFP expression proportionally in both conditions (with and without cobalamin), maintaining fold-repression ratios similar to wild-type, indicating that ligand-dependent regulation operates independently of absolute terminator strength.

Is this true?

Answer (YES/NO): NO